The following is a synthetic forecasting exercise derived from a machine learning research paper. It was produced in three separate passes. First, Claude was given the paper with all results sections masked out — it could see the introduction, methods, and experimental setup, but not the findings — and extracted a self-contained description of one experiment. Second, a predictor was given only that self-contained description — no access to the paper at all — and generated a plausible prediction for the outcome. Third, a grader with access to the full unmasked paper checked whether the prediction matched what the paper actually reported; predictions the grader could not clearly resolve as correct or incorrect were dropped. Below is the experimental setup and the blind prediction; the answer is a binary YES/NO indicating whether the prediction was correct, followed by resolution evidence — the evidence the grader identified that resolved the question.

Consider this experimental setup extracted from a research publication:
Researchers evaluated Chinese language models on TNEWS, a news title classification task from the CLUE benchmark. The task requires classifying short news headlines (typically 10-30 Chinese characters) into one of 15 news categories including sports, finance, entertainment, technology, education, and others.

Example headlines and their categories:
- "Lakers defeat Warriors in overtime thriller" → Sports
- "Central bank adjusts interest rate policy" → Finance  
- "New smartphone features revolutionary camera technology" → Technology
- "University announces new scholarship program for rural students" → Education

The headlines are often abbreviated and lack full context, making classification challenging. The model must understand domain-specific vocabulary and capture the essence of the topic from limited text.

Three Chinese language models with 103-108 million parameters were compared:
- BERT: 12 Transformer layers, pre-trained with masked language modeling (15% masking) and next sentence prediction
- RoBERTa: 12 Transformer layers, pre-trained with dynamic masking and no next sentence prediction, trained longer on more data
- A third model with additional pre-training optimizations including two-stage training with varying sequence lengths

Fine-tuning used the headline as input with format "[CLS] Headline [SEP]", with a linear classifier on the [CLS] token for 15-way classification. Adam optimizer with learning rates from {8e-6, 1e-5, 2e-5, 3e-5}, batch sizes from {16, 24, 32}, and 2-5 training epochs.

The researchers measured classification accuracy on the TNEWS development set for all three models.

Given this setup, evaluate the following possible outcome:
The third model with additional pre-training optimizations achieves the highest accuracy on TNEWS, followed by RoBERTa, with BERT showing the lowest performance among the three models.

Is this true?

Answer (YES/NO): YES